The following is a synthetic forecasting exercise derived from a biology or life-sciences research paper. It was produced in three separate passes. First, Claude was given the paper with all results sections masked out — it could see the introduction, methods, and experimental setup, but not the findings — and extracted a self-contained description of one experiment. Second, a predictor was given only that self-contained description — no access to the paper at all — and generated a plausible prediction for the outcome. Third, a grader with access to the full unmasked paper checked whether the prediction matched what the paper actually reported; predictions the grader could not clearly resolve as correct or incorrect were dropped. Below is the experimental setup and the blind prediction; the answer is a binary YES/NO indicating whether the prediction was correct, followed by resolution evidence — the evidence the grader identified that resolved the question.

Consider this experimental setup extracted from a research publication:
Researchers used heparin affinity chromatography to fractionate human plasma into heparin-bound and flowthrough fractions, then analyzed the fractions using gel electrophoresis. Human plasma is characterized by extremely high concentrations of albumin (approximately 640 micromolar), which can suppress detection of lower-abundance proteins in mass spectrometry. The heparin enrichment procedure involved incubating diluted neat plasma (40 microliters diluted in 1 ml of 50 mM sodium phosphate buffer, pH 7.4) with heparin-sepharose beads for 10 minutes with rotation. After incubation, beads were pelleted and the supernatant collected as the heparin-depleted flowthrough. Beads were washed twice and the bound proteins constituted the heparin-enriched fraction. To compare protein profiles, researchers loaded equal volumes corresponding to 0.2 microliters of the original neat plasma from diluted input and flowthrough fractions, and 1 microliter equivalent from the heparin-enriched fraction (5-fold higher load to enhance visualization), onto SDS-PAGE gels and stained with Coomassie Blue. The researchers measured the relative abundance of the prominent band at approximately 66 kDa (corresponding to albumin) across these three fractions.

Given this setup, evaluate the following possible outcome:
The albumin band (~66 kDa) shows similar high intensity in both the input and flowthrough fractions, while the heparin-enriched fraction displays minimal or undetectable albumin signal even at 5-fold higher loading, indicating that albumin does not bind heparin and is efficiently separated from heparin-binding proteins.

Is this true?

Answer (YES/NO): NO